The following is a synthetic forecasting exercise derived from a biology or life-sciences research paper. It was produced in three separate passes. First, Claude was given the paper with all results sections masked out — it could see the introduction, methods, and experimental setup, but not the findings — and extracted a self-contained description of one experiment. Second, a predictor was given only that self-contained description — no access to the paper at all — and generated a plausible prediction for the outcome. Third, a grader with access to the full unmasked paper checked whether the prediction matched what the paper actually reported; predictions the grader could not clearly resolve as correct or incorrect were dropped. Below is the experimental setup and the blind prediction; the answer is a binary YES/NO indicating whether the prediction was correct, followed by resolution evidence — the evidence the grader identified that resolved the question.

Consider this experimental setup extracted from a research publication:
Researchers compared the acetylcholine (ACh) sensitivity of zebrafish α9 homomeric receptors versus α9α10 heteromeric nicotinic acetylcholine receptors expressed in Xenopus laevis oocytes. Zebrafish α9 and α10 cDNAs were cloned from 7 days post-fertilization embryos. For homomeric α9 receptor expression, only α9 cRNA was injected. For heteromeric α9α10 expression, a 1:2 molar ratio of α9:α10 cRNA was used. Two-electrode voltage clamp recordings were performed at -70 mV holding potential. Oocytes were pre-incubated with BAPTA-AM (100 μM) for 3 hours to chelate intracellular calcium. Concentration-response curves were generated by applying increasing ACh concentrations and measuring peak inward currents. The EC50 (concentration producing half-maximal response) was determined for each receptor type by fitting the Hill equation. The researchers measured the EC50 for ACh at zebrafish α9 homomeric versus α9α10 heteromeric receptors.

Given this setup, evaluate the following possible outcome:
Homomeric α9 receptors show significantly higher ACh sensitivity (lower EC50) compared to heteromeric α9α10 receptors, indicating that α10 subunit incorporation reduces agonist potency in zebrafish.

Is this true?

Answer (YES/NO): YES